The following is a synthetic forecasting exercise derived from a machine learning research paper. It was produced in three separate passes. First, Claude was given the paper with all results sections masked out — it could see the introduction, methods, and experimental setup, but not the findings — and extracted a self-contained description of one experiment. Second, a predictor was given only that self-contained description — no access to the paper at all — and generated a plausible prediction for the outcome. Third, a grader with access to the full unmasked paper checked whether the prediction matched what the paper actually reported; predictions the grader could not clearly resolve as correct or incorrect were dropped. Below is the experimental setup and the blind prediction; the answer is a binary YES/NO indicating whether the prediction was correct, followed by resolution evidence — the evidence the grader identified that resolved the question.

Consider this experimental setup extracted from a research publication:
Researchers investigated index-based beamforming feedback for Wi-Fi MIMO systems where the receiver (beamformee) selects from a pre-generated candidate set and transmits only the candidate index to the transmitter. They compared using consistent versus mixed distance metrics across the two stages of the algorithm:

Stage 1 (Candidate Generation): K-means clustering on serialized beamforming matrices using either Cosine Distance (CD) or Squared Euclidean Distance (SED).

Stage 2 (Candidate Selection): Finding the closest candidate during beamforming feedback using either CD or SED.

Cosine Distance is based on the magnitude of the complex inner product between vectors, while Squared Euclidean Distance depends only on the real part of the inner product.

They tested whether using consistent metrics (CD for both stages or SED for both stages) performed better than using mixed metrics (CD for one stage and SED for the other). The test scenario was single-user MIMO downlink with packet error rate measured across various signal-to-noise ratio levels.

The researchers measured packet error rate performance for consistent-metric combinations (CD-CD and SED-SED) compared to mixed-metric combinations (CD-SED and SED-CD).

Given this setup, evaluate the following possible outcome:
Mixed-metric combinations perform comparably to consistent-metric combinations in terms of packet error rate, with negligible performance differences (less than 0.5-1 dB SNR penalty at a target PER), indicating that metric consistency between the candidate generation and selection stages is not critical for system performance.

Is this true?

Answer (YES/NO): NO